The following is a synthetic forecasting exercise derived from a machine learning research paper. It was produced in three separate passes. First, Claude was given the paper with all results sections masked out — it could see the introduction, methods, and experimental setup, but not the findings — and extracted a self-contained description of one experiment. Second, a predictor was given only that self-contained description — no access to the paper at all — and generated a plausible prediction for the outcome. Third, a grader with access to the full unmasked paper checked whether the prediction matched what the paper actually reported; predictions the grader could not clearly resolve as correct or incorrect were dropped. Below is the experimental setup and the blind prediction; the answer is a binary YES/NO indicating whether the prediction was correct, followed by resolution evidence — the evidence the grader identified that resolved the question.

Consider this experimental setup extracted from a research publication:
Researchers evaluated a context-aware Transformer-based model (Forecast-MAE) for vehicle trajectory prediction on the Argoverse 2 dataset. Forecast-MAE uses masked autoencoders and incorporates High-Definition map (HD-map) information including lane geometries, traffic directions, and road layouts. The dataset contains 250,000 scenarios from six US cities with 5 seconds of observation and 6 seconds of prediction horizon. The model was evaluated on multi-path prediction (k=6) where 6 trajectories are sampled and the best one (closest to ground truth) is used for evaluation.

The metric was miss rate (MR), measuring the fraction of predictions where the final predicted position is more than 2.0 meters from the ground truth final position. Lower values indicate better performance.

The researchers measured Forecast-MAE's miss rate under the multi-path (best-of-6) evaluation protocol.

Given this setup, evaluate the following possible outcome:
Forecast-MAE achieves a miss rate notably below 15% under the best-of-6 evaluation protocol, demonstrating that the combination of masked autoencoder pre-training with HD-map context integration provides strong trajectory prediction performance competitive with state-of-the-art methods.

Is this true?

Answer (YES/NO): NO